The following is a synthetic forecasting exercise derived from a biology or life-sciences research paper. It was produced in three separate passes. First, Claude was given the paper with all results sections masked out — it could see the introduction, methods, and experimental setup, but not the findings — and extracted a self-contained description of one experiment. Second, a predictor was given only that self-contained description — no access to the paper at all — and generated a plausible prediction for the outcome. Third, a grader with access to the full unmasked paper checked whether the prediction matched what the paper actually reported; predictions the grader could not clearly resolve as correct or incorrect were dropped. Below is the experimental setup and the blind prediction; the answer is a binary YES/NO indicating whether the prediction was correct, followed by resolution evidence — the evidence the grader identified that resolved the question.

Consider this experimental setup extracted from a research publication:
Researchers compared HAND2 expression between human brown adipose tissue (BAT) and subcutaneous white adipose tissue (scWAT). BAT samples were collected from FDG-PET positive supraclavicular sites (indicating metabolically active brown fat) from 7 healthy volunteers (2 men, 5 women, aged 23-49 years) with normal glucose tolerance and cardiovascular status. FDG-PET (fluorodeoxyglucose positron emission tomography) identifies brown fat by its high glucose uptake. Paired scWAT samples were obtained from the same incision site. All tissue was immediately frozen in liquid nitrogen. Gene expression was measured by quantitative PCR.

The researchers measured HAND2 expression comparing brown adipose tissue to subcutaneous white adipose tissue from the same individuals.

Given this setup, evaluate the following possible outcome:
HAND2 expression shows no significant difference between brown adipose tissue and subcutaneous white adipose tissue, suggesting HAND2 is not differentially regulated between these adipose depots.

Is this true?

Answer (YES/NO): NO